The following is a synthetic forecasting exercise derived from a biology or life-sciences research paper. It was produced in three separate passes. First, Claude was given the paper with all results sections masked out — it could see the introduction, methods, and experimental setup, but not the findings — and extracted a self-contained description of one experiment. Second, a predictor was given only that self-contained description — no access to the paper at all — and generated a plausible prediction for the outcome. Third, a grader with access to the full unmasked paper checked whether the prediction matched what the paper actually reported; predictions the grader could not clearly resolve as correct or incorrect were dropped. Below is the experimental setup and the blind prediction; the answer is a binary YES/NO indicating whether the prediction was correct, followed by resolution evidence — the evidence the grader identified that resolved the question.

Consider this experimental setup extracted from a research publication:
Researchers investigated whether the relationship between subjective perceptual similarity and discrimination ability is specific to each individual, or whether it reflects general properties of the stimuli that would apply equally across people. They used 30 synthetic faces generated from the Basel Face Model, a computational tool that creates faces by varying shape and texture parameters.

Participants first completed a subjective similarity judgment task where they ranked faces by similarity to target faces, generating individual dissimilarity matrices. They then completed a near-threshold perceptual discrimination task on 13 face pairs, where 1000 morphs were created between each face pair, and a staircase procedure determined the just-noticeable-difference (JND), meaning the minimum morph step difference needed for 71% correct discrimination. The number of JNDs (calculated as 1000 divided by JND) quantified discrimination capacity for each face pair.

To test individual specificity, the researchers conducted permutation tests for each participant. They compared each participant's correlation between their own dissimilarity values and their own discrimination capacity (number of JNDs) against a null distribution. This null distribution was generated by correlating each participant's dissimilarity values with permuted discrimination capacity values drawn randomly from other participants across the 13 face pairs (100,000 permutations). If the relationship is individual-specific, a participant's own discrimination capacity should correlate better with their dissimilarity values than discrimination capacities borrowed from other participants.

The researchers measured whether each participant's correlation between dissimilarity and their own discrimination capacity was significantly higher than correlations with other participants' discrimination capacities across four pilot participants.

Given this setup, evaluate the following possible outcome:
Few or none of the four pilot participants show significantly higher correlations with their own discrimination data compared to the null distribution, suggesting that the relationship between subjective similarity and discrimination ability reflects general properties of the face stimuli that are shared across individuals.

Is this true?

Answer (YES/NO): NO